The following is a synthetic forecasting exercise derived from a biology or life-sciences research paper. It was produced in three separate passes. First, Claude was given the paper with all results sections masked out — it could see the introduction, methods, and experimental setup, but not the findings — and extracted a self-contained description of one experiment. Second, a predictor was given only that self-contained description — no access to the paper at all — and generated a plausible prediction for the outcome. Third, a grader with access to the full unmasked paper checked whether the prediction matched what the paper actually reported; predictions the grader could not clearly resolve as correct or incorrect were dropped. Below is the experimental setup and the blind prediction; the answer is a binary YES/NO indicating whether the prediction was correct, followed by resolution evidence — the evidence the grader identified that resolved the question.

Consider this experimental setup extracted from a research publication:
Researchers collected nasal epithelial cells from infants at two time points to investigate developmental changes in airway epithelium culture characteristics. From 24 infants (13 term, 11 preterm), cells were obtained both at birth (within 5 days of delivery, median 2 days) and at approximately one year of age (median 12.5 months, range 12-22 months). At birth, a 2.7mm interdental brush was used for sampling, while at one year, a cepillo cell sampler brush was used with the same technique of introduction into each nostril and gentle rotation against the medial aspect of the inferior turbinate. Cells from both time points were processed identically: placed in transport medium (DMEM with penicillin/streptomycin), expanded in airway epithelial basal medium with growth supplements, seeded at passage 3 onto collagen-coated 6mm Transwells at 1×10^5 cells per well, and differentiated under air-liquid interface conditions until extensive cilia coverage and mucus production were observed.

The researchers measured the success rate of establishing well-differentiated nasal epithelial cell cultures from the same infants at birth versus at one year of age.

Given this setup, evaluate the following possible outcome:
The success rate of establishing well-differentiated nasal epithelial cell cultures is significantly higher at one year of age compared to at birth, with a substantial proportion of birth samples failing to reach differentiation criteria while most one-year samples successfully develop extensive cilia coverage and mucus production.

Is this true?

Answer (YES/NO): NO